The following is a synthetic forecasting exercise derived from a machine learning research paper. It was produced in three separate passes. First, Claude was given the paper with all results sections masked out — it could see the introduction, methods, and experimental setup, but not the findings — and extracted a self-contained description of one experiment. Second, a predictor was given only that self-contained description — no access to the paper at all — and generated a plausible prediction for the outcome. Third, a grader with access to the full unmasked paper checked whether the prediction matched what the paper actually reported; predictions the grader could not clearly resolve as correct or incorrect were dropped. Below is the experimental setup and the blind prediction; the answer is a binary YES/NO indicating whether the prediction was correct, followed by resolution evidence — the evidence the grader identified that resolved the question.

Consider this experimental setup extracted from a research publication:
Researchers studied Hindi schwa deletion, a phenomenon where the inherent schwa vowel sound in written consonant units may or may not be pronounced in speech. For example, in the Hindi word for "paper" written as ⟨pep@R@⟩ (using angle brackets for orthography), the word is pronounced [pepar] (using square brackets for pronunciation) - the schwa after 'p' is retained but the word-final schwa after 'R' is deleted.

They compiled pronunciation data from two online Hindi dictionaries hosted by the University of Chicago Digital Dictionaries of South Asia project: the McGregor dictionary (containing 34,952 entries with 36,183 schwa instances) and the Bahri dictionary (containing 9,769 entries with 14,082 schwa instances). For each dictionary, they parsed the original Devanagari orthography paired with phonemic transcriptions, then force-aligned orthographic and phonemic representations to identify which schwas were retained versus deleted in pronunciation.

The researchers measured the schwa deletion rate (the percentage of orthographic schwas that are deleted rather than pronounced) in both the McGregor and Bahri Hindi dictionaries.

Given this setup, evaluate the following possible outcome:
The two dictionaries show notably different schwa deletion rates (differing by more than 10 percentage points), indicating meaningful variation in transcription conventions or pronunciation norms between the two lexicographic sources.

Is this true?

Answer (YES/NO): NO